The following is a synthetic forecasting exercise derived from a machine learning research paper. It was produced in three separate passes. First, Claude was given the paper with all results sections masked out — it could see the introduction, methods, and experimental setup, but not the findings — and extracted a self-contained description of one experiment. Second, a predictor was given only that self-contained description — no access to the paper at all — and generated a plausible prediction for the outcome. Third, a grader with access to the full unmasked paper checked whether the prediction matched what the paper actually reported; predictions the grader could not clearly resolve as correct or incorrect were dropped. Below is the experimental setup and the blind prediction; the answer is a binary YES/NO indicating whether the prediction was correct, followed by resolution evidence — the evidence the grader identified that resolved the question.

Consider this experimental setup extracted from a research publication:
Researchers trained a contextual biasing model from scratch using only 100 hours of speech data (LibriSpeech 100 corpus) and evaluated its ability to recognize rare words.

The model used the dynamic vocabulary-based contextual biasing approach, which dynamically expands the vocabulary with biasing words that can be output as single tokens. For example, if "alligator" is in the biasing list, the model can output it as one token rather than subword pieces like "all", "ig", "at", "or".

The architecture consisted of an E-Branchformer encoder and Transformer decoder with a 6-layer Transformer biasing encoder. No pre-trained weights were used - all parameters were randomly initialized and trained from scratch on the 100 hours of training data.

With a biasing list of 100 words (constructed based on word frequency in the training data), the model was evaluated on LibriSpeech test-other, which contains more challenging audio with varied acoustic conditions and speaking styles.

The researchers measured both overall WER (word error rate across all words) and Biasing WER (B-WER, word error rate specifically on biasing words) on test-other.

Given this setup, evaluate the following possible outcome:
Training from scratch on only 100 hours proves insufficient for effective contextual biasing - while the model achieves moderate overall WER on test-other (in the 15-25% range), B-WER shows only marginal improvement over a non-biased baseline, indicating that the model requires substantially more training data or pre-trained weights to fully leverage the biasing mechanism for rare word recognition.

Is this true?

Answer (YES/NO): NO